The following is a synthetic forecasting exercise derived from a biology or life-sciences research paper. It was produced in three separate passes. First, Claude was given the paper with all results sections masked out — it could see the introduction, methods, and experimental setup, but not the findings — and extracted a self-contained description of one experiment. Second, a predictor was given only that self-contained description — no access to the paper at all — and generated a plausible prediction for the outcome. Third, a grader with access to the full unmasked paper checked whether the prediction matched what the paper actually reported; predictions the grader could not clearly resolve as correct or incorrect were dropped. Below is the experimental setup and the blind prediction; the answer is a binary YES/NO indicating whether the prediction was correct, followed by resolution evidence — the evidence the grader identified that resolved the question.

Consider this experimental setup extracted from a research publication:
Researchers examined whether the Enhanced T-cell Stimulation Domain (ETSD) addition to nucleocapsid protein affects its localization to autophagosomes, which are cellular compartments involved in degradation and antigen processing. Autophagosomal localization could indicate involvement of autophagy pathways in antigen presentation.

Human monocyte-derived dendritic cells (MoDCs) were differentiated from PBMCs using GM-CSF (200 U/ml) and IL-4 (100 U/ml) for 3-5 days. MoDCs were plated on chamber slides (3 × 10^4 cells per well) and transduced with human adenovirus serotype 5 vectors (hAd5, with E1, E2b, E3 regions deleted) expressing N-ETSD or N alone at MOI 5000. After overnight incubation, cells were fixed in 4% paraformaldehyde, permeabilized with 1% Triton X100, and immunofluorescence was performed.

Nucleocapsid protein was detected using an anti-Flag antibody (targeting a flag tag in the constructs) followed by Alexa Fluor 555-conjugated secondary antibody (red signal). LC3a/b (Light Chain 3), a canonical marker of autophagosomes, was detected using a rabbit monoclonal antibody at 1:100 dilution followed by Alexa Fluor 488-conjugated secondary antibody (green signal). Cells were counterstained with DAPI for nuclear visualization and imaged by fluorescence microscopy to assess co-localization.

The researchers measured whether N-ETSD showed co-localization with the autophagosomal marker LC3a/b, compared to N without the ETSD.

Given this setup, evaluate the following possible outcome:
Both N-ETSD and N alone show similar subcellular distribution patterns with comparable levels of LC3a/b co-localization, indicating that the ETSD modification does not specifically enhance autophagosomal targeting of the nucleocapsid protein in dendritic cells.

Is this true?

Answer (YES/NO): NO